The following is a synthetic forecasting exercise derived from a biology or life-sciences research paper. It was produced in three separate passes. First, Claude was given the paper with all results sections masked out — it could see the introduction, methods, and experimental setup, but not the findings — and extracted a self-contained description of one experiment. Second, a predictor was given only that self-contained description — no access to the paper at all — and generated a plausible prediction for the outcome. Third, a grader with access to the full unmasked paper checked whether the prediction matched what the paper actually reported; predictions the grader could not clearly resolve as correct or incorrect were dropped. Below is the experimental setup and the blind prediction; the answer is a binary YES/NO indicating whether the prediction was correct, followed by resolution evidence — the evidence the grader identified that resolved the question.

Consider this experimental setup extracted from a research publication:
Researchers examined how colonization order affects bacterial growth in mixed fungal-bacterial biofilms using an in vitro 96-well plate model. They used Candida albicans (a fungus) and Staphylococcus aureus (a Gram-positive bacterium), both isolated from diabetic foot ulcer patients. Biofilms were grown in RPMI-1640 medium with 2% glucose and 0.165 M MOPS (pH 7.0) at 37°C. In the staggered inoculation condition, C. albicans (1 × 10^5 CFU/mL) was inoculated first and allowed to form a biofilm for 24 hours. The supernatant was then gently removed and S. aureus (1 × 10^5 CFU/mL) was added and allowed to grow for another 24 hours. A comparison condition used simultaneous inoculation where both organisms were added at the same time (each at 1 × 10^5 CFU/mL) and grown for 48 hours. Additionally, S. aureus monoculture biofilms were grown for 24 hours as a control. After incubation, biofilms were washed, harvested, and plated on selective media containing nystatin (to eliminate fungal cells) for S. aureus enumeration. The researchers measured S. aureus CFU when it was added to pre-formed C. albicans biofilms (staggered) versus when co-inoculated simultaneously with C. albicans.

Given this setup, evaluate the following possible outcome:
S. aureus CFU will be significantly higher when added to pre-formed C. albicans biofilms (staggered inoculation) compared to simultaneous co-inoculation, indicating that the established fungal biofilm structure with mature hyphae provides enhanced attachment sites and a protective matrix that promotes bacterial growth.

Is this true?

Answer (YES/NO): NO